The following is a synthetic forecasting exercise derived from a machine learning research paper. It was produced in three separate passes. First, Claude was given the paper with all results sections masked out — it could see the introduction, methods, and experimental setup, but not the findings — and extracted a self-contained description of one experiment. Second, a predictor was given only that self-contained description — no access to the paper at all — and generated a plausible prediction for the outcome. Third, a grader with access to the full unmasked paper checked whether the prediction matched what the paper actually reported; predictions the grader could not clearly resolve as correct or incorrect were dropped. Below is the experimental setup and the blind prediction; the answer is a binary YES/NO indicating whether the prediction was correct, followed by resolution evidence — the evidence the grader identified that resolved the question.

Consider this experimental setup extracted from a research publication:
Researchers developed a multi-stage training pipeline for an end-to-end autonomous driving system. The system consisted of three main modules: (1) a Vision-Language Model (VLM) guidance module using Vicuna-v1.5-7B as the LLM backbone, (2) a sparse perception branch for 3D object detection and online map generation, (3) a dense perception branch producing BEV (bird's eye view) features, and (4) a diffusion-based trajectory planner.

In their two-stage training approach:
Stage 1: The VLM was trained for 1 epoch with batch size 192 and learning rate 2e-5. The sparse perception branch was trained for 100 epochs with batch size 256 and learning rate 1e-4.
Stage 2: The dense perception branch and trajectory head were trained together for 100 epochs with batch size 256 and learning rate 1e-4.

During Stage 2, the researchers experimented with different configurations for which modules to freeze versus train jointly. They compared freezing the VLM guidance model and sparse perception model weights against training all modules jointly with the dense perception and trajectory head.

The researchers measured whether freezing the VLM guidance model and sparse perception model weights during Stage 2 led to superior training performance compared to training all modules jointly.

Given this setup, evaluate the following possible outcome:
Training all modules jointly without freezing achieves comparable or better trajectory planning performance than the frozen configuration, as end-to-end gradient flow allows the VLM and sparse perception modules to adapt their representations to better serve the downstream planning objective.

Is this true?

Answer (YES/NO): NO